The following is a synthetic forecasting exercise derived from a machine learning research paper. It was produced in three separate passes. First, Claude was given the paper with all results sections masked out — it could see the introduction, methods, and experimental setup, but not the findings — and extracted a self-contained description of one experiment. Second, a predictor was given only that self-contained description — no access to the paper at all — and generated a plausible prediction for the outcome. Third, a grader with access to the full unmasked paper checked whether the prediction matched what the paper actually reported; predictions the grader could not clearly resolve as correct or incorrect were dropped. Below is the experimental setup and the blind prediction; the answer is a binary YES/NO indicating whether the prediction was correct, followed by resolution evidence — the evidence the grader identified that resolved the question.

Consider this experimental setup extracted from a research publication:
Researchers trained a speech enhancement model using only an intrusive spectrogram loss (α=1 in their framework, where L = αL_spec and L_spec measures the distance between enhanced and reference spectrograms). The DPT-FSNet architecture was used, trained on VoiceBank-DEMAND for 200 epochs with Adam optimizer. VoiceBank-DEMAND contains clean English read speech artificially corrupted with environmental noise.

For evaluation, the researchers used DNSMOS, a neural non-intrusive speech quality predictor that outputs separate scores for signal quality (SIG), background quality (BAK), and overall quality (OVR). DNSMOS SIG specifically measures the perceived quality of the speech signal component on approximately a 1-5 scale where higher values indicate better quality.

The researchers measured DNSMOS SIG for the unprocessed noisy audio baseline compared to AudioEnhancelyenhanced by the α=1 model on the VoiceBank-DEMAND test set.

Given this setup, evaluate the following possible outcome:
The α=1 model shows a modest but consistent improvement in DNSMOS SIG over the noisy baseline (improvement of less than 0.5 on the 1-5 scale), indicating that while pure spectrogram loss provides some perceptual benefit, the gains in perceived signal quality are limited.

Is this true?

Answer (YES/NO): NO